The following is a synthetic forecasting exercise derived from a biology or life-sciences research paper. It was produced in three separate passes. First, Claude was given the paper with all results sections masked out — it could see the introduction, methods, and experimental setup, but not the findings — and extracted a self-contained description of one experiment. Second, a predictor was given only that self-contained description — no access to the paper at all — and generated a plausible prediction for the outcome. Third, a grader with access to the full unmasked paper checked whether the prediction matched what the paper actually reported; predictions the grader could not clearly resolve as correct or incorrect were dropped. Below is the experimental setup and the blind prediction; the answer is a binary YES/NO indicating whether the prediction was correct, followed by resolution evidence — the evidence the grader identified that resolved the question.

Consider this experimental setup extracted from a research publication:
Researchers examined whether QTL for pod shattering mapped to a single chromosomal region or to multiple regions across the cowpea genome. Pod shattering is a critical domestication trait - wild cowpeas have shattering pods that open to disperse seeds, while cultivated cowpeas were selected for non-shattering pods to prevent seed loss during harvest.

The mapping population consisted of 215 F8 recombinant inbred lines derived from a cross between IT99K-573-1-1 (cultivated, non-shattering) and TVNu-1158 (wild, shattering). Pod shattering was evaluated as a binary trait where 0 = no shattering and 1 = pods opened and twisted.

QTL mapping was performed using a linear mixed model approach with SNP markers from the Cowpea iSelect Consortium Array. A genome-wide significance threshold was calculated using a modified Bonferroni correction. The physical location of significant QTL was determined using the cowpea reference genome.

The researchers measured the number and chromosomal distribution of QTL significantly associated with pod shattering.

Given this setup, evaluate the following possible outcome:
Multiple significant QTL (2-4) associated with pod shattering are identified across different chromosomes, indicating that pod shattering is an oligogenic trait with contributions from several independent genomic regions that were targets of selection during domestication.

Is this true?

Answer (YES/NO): YES